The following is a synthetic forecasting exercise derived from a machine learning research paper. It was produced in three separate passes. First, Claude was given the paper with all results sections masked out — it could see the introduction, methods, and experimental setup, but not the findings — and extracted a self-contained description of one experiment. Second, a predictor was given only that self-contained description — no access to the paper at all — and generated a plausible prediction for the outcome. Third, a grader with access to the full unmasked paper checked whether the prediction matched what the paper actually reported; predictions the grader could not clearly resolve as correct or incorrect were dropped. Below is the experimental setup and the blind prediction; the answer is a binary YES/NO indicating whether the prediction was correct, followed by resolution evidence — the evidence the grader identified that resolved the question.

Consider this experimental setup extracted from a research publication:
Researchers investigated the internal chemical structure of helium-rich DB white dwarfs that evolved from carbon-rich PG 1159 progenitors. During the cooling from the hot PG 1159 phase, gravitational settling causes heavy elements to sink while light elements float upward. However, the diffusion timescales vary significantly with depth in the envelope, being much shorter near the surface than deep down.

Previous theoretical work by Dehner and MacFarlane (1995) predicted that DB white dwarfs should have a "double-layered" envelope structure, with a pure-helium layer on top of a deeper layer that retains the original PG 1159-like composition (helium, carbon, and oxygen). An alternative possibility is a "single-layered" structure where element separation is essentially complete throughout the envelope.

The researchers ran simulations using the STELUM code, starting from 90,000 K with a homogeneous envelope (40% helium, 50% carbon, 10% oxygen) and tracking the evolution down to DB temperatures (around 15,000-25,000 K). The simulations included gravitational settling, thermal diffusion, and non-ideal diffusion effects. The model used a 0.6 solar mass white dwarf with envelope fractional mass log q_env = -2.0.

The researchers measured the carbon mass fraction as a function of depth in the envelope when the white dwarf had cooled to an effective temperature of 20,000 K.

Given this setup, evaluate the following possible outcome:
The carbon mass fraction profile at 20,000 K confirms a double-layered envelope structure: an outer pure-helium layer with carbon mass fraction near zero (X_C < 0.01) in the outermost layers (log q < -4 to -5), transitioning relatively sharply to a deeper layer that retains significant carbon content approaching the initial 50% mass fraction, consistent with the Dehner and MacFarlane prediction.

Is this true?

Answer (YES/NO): YES